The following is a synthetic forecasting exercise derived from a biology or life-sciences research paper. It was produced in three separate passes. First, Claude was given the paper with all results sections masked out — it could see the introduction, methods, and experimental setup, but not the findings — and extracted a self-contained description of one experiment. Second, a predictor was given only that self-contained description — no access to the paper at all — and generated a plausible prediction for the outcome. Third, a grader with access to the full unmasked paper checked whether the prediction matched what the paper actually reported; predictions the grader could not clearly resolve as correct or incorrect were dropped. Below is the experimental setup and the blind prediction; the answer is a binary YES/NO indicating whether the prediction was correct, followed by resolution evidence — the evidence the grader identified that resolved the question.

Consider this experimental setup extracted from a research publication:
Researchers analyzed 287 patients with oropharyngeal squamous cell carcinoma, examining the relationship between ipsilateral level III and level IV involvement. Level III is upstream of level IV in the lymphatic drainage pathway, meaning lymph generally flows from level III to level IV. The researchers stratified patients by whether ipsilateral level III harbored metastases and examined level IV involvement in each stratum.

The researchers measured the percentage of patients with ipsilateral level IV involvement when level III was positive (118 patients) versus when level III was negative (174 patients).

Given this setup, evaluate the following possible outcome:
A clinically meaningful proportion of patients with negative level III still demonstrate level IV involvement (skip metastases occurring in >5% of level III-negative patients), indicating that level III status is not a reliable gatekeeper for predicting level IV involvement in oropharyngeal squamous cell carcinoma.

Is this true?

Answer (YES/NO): NO